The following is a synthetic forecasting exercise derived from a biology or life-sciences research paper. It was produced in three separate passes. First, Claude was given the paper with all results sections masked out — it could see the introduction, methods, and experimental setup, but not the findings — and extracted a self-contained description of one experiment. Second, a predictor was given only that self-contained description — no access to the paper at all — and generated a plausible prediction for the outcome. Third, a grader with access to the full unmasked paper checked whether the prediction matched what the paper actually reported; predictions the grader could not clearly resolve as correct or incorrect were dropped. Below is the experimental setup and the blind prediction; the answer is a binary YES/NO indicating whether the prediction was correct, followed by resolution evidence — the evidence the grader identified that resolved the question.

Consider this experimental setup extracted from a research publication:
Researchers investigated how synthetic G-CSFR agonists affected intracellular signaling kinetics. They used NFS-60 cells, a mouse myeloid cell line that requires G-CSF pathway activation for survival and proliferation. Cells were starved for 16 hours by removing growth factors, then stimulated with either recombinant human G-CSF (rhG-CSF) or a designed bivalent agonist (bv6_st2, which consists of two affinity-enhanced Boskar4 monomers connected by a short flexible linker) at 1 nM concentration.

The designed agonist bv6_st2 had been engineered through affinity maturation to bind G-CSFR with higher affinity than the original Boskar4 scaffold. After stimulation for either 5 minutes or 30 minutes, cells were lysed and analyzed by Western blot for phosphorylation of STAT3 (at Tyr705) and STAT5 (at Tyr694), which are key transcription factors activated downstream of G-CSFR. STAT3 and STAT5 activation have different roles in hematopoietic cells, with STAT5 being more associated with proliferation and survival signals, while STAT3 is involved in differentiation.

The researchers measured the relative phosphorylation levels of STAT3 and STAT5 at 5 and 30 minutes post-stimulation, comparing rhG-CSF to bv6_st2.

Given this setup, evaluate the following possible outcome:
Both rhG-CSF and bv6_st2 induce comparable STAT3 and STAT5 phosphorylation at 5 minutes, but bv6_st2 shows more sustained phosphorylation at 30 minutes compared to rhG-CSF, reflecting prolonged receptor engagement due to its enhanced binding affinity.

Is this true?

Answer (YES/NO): NO